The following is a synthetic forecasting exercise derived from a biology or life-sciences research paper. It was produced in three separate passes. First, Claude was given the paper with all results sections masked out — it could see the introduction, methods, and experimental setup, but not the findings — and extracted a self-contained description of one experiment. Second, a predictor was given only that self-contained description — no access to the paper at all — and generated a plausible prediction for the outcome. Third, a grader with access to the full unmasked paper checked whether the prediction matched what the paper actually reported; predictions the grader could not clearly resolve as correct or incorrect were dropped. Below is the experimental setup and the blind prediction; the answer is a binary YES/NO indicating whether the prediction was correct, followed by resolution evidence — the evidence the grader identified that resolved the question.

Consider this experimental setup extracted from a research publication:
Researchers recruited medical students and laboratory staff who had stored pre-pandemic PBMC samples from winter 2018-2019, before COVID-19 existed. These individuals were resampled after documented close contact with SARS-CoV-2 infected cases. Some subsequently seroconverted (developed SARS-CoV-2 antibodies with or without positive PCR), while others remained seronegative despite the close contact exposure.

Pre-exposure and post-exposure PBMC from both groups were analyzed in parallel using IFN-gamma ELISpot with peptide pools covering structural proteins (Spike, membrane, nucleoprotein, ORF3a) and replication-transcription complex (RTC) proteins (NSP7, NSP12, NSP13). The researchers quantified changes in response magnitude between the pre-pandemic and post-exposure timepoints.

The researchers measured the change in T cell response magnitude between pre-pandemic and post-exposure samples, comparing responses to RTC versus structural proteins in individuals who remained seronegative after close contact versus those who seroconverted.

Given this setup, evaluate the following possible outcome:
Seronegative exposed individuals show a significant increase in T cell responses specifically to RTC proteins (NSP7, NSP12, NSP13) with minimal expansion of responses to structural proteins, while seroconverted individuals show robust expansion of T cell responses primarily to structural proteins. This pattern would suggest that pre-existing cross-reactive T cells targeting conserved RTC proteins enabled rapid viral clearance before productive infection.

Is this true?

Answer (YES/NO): YES